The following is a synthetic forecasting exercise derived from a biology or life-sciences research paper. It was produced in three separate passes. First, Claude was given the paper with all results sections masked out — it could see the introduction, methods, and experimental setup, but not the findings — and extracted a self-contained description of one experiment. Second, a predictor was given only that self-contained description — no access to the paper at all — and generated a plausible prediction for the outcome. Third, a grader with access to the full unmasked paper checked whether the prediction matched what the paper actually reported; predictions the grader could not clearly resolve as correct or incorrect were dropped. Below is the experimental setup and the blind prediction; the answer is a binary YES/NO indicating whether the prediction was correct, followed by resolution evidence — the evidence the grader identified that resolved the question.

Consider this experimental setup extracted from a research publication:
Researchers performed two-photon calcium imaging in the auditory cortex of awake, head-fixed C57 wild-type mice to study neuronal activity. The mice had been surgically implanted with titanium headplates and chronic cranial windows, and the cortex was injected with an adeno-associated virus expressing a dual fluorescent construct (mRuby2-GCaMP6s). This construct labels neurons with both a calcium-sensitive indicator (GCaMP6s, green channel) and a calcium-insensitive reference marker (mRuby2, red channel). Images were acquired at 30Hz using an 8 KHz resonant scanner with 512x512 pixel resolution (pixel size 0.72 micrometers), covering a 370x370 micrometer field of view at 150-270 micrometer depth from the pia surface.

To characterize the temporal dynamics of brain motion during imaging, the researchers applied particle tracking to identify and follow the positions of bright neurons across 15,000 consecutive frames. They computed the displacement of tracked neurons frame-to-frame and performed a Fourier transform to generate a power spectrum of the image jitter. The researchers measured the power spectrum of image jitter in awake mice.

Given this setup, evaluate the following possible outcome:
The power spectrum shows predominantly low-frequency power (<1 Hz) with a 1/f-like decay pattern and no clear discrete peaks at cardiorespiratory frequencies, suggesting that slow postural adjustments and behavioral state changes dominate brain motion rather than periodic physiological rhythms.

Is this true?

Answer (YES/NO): NO